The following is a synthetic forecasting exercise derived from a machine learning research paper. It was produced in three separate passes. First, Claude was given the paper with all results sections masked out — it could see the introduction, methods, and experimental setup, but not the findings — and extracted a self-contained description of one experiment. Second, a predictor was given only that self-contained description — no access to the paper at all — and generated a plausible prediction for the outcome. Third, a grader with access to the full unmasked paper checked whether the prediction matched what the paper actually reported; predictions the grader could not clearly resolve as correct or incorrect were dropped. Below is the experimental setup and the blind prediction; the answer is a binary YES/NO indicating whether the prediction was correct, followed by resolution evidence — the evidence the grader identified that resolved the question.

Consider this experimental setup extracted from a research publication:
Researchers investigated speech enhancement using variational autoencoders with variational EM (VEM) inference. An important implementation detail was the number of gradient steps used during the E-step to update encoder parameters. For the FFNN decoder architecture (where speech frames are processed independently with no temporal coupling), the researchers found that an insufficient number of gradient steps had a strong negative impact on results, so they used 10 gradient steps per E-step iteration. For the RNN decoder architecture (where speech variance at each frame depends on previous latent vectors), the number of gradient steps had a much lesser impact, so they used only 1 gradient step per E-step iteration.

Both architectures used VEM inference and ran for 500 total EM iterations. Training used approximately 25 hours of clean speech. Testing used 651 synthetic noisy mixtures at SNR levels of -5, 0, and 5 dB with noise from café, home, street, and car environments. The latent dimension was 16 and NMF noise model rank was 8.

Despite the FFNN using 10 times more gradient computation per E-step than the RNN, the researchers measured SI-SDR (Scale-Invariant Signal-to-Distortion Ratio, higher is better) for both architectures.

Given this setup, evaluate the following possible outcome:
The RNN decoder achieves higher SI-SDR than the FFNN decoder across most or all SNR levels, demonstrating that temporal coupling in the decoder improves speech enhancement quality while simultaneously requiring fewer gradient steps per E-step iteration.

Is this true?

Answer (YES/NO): YES